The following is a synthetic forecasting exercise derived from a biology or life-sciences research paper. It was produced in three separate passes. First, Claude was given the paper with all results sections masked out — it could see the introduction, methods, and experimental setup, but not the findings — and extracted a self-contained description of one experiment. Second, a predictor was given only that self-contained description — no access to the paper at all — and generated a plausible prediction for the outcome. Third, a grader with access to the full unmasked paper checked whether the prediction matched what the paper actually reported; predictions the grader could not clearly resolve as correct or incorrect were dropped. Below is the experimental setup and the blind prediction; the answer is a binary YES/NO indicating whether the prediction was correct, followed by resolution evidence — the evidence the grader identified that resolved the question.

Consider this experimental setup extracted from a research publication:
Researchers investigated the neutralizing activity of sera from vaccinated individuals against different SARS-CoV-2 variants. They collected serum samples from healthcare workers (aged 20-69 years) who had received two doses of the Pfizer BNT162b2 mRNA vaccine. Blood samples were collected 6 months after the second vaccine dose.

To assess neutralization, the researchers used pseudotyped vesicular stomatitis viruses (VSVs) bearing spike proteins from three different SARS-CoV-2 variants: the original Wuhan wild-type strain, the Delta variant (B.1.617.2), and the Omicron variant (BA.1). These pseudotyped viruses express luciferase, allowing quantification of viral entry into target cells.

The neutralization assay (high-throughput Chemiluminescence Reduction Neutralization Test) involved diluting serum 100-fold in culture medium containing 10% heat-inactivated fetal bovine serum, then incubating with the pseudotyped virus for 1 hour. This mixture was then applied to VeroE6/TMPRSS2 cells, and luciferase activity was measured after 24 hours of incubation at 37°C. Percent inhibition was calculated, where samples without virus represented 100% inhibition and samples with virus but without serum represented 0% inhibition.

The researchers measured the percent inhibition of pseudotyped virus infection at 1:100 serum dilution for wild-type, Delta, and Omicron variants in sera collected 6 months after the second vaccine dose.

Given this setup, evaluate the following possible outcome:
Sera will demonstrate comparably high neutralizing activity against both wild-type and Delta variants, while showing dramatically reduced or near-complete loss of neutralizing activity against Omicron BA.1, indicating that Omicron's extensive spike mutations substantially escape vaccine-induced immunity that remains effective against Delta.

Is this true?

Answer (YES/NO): NO